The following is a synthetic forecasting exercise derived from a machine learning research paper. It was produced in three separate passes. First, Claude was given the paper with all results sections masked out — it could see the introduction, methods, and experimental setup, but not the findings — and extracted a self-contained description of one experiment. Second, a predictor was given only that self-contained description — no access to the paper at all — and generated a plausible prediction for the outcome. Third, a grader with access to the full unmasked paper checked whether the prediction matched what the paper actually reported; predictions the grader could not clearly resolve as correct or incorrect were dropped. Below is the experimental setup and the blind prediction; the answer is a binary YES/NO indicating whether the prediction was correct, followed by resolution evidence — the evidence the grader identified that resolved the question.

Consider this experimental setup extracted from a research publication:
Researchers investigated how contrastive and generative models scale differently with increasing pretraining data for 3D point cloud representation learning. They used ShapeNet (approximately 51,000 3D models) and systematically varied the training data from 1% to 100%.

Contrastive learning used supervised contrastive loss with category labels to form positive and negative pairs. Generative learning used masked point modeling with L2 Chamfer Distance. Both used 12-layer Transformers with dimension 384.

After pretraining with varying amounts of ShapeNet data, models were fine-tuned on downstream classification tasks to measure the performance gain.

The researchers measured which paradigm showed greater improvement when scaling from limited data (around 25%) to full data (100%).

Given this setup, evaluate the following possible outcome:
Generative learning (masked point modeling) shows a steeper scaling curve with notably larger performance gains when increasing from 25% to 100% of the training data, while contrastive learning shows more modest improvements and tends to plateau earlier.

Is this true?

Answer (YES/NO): NO